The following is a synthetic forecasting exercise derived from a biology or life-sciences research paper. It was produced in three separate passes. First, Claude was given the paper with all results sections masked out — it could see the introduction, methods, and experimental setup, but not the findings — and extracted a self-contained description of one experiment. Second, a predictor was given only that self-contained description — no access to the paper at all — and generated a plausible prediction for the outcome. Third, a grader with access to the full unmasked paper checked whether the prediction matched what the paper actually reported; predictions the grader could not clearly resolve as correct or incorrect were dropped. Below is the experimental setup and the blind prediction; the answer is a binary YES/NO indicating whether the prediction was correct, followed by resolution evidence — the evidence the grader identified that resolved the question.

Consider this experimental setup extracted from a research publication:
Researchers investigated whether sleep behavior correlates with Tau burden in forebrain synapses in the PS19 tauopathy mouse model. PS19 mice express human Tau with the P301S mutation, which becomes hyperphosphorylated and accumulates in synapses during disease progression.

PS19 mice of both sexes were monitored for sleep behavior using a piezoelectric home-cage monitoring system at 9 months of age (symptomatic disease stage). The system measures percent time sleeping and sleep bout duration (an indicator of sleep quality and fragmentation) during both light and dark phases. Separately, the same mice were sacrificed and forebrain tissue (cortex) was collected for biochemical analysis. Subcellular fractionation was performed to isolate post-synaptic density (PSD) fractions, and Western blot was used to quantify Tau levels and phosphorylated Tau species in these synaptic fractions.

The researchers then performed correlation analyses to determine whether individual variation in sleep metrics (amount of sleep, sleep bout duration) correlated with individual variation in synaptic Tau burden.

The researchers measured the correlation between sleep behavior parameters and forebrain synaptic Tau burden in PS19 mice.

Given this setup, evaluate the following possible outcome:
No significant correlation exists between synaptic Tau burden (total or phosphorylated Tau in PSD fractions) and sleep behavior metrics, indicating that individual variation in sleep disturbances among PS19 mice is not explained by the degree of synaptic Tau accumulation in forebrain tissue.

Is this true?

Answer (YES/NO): YES